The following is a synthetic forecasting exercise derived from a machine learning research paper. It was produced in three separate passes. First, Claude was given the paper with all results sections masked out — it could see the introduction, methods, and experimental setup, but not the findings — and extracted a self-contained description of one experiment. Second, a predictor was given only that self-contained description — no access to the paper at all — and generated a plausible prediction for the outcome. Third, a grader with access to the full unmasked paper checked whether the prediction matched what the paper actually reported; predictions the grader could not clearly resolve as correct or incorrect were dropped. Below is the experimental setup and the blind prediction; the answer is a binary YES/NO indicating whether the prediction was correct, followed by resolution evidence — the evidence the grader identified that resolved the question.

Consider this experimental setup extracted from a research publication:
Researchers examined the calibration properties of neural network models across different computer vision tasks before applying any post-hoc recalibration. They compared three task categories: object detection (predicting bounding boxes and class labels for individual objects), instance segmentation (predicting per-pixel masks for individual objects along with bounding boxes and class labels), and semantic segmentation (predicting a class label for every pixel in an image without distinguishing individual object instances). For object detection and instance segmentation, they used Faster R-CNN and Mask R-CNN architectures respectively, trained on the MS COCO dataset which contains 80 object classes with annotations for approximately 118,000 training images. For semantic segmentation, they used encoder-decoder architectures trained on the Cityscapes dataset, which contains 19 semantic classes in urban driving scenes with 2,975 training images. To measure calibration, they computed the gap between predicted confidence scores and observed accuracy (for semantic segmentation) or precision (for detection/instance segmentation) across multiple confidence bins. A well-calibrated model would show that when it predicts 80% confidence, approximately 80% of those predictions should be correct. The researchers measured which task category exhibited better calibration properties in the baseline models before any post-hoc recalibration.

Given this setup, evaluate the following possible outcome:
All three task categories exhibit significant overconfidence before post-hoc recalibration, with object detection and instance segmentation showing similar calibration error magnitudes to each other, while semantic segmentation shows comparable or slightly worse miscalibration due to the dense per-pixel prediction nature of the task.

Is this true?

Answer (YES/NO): NO